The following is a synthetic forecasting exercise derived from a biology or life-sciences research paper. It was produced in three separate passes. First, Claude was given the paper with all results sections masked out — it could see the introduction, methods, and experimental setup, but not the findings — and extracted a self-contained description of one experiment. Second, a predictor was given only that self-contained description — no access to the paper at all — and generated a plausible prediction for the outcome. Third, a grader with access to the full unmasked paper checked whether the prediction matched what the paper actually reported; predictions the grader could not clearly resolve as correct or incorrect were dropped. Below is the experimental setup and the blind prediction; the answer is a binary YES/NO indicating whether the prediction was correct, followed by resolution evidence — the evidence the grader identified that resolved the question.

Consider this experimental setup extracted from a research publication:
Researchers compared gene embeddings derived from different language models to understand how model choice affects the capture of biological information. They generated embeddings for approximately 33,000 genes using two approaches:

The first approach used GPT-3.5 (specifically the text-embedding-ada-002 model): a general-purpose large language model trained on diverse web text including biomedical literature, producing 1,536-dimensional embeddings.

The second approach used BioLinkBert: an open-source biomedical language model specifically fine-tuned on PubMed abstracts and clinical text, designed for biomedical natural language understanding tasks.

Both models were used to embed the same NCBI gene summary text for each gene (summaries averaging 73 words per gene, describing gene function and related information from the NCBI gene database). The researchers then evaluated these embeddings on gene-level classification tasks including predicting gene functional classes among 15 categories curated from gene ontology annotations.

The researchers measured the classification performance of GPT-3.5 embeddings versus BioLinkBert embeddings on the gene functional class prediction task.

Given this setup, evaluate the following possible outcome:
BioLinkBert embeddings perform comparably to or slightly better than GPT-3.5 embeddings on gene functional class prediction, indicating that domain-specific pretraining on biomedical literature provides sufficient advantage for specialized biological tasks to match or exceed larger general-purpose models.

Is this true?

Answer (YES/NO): NO